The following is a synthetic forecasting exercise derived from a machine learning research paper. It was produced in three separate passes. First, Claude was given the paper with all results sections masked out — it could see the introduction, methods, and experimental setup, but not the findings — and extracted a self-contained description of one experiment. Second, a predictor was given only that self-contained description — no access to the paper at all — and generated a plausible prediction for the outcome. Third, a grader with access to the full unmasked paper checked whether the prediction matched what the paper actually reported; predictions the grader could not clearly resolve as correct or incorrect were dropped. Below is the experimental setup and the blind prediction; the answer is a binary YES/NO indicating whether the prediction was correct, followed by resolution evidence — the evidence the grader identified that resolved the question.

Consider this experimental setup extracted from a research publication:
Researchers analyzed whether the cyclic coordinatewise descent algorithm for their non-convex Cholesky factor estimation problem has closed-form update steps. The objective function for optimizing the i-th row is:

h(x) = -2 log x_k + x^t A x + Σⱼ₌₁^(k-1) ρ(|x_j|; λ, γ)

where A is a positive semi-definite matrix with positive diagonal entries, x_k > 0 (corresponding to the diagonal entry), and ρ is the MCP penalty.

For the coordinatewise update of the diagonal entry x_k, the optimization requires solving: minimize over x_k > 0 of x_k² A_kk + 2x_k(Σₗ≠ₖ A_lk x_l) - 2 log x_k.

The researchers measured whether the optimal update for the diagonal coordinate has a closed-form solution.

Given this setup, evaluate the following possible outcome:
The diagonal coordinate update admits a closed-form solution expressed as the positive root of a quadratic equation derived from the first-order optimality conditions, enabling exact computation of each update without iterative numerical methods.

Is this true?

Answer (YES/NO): YES